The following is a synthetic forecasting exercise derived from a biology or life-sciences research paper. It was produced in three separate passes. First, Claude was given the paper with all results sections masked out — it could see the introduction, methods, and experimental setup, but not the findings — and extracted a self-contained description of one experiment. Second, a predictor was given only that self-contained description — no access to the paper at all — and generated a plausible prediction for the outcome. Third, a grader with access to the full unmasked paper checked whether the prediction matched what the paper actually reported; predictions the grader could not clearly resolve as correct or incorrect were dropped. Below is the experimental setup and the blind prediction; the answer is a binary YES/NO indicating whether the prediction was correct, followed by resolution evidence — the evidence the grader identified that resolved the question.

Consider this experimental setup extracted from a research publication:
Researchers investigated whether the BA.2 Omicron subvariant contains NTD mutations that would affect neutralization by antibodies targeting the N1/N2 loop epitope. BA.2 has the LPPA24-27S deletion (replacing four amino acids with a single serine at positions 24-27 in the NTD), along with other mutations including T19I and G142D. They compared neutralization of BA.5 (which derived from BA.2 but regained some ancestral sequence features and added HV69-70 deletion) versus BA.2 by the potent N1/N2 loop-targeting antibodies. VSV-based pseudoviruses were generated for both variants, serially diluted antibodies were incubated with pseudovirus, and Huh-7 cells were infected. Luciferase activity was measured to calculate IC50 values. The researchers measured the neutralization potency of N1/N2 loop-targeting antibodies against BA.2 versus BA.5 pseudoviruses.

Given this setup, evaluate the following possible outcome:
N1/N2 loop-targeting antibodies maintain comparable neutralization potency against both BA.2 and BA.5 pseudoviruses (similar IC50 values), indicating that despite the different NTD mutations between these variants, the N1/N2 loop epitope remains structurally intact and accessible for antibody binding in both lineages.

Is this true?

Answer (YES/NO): YES